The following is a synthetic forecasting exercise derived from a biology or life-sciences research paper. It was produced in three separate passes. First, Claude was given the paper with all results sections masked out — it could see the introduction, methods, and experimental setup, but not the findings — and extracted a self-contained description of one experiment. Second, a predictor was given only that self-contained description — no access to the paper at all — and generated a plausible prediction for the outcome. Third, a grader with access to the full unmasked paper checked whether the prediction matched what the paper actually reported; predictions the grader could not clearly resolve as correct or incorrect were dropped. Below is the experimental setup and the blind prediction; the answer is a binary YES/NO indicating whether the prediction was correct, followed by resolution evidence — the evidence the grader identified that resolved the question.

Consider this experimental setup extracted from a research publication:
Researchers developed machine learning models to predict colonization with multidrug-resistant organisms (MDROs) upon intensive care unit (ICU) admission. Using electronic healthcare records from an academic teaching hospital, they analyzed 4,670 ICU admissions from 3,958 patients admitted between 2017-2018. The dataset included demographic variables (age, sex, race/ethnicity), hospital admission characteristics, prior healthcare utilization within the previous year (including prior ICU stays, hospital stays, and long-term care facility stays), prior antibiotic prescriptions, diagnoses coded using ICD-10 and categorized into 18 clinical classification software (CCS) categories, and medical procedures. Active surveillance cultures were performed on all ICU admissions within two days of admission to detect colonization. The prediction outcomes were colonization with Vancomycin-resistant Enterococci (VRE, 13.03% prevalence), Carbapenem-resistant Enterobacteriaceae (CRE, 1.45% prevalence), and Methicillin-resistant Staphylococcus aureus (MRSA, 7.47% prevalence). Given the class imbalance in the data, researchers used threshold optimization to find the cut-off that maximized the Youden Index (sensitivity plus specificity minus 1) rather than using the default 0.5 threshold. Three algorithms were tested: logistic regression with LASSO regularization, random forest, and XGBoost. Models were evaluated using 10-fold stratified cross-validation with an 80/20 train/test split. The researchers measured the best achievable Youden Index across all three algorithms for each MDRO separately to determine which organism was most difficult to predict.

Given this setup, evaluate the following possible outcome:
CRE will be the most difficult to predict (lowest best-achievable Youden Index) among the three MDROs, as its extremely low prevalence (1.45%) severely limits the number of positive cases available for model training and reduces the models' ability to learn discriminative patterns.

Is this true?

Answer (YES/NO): NO